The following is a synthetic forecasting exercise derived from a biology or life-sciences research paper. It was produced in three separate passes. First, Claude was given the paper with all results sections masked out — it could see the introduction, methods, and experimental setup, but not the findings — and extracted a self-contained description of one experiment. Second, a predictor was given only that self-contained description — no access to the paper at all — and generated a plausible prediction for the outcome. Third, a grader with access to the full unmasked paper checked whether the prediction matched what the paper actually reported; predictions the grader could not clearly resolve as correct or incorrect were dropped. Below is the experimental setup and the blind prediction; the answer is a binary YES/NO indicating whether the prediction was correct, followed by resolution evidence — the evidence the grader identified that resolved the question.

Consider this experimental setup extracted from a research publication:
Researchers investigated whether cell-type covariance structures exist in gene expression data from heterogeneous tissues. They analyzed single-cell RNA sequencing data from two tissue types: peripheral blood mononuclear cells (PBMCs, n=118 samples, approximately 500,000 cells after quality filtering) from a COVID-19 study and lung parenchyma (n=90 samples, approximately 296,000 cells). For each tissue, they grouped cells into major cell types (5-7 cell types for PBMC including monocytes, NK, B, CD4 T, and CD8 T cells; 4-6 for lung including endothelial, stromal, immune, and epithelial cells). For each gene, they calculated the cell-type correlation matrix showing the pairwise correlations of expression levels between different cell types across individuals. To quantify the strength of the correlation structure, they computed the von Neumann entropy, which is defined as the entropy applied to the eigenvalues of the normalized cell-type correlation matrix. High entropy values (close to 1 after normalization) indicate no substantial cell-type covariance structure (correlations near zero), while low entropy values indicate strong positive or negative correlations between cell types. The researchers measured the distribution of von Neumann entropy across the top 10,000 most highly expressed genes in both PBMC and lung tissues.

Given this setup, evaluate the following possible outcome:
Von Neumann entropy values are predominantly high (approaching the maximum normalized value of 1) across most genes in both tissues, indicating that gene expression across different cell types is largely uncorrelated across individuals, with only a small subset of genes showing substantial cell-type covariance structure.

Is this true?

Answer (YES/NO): NO